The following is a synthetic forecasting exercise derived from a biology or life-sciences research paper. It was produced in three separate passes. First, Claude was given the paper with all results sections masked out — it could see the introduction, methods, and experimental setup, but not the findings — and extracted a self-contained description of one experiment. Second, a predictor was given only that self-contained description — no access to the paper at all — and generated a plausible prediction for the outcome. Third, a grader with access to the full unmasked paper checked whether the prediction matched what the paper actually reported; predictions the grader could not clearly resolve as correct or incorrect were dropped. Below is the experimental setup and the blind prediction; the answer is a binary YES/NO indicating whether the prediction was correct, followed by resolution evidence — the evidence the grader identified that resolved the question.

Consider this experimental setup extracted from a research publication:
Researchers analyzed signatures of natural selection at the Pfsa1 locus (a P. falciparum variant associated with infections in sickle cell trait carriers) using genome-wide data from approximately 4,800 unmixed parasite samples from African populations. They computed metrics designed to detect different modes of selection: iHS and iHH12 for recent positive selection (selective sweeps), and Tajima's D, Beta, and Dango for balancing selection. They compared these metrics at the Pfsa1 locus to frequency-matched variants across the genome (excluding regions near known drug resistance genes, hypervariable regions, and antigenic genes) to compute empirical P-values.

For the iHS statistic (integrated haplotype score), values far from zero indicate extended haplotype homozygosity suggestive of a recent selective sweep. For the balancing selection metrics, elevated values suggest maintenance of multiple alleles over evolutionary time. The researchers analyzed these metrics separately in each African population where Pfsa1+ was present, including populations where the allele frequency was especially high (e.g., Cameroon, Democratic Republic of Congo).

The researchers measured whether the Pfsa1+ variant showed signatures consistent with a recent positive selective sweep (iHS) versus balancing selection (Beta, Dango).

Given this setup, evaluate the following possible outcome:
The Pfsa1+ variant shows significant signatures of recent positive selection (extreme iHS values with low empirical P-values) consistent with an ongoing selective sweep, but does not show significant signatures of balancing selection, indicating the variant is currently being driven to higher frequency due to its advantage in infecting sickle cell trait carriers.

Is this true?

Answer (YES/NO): NO